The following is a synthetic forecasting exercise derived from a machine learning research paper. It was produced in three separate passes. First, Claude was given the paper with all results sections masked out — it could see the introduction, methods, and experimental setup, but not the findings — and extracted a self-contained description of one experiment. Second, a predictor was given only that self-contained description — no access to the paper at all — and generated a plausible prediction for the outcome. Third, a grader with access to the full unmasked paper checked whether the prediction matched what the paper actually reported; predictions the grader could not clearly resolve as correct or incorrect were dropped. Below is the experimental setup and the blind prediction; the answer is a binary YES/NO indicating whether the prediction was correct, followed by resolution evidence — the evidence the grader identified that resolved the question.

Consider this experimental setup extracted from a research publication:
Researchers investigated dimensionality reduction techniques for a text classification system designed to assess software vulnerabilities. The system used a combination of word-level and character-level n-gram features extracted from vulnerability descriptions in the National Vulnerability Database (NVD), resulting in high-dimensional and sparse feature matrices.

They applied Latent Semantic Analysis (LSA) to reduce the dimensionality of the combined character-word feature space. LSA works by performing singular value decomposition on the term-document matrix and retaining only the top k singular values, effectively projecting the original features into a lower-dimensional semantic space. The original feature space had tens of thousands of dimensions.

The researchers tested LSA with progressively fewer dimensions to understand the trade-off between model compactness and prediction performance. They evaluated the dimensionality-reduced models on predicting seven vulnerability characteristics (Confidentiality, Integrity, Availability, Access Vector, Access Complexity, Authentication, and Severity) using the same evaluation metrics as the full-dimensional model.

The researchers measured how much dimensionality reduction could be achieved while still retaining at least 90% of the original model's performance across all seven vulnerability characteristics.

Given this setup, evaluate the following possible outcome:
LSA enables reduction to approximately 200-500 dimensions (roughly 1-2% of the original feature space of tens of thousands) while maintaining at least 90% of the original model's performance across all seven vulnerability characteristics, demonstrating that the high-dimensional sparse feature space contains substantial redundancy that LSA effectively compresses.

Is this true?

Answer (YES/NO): NO